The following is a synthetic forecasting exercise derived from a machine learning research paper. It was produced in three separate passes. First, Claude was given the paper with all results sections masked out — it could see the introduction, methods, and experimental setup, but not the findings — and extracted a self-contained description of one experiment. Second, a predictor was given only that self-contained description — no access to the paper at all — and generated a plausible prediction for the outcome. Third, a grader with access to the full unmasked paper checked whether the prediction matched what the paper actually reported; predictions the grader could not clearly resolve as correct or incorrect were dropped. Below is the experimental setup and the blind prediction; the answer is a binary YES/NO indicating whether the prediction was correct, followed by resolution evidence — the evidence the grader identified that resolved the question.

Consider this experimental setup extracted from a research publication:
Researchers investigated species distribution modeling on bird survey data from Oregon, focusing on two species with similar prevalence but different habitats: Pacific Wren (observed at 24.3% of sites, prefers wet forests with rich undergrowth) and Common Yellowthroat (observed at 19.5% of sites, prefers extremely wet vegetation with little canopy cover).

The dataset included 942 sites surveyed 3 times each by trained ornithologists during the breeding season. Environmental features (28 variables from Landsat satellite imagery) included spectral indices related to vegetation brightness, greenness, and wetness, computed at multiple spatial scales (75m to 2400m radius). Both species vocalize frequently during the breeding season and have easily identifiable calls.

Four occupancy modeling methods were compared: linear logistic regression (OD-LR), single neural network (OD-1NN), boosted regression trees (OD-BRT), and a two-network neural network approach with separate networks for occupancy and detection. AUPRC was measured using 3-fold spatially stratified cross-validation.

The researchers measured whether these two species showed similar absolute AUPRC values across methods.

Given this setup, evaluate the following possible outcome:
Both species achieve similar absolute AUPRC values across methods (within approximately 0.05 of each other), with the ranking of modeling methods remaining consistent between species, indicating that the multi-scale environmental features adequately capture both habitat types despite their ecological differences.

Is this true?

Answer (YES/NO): NO